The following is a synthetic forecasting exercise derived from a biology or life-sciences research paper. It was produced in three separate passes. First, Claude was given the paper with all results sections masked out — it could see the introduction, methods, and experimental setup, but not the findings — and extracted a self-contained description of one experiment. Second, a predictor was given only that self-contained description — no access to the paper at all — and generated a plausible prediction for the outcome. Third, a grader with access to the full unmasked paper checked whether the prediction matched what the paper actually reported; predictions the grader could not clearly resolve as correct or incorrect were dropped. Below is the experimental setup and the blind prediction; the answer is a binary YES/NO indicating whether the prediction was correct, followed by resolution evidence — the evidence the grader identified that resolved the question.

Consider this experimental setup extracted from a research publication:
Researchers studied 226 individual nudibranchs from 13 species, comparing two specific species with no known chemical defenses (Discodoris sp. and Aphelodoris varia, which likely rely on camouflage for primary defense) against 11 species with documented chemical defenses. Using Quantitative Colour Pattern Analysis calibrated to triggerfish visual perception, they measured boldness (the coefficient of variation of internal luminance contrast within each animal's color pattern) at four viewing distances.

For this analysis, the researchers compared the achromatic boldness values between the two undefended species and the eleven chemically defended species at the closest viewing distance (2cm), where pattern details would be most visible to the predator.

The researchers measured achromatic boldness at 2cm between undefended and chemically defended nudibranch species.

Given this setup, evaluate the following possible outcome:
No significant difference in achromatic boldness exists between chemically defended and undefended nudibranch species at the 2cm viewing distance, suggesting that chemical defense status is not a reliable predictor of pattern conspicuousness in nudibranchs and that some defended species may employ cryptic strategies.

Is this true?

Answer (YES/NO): YES